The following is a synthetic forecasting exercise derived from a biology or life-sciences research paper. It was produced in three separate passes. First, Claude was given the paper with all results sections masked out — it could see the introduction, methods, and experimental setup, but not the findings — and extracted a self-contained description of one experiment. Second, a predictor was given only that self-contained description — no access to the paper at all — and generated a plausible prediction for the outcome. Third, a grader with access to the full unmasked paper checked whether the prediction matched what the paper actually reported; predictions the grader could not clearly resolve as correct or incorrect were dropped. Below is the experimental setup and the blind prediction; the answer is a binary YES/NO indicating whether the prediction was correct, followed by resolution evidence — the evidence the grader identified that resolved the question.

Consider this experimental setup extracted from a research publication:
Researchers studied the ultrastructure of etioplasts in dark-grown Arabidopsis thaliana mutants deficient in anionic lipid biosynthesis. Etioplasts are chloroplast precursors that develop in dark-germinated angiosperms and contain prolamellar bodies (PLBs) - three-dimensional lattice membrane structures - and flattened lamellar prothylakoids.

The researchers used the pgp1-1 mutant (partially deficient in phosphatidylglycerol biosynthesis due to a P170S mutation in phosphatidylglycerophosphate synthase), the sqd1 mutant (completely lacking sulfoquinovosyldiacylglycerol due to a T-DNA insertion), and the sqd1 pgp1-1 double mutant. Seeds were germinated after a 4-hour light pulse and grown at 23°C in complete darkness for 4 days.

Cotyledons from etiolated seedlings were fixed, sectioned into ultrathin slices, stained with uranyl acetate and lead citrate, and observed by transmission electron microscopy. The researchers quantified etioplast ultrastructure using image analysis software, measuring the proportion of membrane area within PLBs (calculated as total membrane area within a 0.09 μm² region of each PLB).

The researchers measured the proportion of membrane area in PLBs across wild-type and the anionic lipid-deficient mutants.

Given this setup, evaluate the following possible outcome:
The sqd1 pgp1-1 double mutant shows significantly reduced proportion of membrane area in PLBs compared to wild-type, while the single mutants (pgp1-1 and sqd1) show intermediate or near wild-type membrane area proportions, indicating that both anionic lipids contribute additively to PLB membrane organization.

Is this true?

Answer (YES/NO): NO